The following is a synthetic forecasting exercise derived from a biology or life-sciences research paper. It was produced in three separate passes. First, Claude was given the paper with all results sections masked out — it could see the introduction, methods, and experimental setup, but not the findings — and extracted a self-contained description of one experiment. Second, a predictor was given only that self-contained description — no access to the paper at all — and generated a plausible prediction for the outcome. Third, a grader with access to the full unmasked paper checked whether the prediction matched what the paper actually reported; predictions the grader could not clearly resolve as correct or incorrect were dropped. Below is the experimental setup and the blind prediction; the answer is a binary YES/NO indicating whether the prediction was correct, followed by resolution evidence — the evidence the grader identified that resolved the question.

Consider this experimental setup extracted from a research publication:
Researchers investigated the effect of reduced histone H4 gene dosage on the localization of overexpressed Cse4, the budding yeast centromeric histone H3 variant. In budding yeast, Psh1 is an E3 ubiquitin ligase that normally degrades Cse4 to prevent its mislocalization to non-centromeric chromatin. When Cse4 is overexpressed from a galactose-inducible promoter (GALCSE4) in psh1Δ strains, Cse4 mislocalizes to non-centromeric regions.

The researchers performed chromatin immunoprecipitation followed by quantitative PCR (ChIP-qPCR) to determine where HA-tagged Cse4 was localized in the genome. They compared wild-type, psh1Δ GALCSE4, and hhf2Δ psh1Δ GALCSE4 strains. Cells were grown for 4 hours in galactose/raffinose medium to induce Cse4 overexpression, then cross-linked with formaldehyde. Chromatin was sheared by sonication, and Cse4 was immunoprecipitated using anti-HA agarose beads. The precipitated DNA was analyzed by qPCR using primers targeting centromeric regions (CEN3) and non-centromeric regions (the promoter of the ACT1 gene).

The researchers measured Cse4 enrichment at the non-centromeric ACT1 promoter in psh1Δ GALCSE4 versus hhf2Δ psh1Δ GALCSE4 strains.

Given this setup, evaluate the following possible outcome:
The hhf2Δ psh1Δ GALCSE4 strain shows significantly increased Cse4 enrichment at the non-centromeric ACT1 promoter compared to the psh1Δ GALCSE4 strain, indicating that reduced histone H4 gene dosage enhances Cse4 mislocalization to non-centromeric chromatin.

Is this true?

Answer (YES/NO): NO